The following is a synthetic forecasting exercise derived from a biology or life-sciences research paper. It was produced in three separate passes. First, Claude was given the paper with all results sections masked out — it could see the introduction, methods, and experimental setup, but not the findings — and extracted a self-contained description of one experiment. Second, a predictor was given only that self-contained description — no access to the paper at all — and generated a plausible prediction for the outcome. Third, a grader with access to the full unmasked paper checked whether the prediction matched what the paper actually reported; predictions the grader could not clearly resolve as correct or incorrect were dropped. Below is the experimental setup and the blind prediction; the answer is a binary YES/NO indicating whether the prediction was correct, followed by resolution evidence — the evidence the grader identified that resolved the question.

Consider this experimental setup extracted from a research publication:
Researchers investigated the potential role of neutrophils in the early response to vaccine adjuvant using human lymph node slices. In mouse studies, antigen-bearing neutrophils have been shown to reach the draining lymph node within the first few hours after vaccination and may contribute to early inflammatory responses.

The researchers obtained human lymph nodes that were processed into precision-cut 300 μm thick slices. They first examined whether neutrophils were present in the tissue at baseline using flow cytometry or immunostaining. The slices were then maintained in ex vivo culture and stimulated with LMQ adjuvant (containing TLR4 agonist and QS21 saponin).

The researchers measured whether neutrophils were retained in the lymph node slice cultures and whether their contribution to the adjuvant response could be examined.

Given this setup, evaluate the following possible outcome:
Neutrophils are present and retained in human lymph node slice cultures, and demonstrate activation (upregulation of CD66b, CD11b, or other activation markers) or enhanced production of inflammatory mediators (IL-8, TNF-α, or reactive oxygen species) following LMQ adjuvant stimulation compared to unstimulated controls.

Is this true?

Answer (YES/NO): NO